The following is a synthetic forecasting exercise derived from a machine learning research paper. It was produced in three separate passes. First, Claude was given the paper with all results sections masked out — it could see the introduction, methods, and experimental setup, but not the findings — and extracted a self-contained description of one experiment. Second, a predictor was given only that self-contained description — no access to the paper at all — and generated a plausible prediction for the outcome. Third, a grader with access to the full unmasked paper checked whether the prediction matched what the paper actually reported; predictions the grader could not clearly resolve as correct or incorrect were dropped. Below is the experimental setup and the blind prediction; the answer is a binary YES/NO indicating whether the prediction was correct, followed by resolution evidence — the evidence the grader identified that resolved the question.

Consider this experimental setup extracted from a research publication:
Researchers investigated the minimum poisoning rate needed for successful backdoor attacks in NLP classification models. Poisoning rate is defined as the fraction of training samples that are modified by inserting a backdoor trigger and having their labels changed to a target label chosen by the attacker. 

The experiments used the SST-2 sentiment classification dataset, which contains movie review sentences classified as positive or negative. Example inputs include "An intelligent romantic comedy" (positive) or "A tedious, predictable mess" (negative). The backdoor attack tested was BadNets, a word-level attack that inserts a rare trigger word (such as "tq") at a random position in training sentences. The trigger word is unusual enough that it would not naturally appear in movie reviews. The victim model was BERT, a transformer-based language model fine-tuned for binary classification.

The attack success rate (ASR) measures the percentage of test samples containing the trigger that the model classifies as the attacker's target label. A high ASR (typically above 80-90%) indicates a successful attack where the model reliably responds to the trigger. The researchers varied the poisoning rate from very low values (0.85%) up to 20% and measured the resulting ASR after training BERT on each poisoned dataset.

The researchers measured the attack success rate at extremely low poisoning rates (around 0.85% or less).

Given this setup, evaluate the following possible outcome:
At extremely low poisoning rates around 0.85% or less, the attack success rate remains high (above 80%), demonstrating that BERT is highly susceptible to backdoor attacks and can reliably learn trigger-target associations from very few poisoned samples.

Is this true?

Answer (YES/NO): NO